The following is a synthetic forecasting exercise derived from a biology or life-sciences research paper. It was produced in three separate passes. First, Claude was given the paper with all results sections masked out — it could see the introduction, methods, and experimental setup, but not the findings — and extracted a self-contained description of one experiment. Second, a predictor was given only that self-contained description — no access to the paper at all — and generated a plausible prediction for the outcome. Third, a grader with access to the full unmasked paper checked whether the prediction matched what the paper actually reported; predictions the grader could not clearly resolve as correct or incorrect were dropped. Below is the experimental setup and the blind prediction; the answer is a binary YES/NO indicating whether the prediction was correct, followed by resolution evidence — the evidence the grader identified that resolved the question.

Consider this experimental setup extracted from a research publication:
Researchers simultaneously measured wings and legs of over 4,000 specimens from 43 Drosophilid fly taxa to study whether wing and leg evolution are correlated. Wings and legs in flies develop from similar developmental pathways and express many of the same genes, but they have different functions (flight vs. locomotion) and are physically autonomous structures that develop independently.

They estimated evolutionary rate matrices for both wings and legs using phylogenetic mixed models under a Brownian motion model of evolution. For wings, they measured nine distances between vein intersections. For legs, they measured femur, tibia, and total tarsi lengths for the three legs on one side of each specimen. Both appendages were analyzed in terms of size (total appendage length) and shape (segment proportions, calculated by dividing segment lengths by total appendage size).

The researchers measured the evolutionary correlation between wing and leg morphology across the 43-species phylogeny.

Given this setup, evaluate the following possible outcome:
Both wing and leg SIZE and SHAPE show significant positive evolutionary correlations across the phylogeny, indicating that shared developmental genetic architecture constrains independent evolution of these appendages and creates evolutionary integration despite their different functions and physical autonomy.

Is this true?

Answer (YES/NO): NO